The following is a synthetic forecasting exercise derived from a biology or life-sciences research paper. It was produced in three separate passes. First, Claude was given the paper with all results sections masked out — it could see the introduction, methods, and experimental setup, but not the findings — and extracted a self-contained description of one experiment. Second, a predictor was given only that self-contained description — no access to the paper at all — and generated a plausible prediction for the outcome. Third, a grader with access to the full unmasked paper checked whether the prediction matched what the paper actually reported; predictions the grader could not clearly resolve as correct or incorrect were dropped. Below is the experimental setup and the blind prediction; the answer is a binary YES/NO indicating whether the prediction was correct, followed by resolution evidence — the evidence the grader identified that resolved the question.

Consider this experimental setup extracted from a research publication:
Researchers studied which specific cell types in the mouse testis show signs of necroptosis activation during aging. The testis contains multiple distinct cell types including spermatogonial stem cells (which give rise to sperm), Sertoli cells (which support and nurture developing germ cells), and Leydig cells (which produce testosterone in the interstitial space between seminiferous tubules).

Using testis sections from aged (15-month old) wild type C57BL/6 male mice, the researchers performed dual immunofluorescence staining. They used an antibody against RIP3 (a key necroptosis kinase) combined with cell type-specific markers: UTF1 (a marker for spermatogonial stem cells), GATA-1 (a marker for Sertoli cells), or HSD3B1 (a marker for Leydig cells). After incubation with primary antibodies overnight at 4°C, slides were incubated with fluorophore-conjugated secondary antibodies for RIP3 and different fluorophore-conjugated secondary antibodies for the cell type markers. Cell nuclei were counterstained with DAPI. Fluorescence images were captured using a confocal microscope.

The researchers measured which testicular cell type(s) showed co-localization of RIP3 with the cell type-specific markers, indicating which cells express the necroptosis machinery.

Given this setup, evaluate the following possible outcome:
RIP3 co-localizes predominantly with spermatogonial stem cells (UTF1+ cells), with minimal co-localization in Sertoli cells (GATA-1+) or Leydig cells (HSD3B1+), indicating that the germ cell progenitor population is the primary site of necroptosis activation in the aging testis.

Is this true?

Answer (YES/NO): NO